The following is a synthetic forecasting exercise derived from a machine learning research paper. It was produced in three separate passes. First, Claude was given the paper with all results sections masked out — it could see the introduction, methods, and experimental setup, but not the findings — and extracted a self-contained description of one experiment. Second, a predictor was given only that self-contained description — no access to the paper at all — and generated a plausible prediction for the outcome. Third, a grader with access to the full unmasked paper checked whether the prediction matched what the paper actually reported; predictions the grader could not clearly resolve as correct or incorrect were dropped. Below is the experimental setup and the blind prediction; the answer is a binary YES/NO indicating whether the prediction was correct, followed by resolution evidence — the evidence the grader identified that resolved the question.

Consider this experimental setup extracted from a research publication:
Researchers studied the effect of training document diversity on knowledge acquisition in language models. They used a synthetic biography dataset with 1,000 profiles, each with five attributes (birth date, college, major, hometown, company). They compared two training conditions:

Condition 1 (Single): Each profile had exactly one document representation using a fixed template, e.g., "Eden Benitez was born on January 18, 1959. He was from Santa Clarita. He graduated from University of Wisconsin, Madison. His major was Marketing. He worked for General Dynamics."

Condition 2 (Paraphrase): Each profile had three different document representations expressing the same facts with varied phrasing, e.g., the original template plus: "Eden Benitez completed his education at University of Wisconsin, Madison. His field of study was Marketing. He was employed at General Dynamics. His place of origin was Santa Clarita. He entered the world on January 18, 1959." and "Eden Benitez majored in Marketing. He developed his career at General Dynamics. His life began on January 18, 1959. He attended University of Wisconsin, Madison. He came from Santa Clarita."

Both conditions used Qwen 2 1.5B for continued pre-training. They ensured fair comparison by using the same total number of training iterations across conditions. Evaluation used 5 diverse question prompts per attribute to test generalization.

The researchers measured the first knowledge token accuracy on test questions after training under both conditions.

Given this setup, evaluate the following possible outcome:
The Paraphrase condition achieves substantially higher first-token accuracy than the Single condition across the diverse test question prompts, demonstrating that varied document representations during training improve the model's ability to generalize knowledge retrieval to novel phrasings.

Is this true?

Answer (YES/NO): YES